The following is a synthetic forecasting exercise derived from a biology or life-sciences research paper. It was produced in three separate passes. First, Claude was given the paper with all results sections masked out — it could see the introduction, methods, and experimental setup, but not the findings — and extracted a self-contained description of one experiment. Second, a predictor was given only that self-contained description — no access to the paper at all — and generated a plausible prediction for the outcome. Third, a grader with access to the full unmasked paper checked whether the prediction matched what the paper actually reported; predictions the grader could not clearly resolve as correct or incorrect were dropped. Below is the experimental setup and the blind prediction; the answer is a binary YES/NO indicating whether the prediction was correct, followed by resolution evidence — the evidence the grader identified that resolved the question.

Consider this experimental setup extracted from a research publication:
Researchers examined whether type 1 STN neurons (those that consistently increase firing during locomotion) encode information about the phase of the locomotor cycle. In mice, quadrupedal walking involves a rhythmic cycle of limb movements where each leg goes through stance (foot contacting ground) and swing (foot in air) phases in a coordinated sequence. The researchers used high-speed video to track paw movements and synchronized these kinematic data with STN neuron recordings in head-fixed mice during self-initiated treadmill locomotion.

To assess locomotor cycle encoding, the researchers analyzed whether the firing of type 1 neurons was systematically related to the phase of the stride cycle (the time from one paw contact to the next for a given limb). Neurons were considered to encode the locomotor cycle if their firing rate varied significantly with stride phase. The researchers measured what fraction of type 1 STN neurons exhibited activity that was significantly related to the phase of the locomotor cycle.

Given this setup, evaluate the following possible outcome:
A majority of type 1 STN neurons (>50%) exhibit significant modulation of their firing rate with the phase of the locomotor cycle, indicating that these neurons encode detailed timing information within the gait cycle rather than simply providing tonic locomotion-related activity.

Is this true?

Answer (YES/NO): NO